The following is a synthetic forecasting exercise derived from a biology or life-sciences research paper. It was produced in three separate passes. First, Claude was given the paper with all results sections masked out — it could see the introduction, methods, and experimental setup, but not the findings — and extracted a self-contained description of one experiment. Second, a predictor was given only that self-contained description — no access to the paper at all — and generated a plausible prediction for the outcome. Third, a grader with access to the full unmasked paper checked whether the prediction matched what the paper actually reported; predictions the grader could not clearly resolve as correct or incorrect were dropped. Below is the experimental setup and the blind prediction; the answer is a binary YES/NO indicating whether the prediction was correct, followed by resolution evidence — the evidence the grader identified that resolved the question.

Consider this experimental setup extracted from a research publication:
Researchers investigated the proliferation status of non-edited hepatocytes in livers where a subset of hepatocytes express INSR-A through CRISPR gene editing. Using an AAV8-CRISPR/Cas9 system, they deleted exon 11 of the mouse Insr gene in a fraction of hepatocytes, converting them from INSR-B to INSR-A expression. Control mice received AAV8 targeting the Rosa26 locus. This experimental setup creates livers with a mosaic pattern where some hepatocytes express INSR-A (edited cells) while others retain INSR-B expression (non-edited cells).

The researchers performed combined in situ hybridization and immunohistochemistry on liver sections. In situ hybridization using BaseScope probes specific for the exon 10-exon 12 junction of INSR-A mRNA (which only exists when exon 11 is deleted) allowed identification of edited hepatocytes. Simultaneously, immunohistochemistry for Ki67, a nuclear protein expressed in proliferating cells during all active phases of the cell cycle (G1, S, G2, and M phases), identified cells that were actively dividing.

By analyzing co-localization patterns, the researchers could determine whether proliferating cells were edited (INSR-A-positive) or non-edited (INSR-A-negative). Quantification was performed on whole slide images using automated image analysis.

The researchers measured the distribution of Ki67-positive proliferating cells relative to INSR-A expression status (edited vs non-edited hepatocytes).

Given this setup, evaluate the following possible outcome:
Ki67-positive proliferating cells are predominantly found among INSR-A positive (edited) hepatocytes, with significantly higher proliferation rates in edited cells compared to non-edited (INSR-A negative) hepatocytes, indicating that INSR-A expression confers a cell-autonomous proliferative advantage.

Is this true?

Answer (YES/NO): NO